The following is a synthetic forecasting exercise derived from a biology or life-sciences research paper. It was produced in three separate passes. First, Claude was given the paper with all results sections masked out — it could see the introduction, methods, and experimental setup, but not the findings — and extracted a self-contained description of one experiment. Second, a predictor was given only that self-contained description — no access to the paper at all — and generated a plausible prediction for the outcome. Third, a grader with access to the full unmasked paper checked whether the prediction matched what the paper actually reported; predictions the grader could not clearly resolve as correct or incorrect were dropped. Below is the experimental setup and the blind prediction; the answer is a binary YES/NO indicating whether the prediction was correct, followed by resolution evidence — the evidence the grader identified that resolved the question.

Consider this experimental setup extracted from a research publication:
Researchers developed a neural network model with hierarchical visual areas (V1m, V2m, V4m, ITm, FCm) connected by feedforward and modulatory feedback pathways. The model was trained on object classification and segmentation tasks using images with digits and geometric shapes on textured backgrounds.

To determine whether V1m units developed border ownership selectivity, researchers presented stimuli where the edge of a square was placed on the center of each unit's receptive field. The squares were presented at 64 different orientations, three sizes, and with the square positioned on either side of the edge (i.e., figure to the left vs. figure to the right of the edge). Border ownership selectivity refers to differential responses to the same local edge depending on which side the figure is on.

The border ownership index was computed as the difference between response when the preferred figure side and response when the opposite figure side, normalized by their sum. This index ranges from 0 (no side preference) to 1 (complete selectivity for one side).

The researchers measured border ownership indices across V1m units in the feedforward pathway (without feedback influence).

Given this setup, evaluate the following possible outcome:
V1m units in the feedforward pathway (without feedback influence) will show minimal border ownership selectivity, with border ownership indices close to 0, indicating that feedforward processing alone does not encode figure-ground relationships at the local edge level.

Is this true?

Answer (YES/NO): YES